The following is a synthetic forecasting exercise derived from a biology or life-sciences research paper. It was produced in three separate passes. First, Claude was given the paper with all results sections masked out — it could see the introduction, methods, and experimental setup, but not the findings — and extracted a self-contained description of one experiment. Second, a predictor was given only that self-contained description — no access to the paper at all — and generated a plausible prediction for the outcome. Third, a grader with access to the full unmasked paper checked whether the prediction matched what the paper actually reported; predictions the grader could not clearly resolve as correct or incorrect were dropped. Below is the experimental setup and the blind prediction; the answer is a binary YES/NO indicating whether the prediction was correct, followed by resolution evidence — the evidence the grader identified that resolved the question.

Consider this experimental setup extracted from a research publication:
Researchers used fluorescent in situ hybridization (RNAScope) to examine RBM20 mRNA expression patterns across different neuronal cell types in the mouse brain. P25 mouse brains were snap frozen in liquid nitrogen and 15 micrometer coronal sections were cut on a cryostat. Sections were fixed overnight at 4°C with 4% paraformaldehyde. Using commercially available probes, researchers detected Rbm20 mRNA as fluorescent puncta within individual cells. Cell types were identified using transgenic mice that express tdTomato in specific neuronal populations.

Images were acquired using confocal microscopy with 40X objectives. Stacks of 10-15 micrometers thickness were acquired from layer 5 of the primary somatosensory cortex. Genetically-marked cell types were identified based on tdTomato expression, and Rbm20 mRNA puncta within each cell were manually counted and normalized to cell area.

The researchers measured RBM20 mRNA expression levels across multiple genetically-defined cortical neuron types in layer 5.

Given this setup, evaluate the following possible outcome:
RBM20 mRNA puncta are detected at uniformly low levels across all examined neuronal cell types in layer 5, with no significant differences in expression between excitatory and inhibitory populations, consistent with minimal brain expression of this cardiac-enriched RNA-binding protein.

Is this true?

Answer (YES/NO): NO